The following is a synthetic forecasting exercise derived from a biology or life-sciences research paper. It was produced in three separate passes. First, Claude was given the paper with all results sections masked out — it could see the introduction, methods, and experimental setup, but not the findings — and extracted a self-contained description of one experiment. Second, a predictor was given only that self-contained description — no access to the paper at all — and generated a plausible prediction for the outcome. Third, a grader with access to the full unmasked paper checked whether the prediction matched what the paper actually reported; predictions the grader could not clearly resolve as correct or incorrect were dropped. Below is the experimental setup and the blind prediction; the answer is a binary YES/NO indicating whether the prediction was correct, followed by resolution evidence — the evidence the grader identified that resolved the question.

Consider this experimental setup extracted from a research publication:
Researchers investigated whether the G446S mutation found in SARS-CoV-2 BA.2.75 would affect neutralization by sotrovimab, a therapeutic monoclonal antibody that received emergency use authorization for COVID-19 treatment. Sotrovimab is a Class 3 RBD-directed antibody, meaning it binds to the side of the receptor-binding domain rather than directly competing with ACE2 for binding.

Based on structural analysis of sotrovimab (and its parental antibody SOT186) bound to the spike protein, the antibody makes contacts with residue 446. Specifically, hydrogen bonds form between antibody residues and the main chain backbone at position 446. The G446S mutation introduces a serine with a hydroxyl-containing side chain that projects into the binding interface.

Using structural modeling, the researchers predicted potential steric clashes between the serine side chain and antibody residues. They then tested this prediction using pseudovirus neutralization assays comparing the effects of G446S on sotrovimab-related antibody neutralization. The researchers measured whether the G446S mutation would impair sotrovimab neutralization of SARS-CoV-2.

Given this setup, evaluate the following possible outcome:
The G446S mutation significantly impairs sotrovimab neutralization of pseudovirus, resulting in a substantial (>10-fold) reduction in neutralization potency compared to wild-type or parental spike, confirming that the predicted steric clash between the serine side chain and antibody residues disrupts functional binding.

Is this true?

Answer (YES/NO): NO